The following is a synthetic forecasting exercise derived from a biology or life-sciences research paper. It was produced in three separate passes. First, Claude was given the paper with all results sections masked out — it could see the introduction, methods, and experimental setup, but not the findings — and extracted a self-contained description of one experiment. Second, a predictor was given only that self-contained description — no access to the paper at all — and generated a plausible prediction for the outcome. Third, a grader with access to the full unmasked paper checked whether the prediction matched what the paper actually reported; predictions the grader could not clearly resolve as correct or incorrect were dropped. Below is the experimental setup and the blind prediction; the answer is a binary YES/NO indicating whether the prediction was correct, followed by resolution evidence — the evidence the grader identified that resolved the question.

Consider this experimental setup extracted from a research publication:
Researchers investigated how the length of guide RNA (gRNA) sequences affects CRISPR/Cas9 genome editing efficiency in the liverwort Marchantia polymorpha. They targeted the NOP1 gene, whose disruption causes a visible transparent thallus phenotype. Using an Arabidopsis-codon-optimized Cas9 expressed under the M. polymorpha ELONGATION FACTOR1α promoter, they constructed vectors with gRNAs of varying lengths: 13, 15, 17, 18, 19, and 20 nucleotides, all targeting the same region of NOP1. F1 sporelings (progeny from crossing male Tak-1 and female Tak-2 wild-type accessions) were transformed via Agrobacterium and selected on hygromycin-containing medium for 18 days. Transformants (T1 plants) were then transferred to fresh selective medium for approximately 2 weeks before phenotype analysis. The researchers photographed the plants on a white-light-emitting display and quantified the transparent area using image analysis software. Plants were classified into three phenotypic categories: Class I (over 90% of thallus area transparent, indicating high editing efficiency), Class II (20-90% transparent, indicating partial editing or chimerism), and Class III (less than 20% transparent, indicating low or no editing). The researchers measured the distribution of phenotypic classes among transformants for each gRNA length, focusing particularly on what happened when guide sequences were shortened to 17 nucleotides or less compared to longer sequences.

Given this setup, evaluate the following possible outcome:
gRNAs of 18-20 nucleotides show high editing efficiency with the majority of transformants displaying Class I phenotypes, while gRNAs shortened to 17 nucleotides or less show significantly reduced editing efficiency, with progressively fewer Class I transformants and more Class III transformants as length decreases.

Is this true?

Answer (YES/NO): YES